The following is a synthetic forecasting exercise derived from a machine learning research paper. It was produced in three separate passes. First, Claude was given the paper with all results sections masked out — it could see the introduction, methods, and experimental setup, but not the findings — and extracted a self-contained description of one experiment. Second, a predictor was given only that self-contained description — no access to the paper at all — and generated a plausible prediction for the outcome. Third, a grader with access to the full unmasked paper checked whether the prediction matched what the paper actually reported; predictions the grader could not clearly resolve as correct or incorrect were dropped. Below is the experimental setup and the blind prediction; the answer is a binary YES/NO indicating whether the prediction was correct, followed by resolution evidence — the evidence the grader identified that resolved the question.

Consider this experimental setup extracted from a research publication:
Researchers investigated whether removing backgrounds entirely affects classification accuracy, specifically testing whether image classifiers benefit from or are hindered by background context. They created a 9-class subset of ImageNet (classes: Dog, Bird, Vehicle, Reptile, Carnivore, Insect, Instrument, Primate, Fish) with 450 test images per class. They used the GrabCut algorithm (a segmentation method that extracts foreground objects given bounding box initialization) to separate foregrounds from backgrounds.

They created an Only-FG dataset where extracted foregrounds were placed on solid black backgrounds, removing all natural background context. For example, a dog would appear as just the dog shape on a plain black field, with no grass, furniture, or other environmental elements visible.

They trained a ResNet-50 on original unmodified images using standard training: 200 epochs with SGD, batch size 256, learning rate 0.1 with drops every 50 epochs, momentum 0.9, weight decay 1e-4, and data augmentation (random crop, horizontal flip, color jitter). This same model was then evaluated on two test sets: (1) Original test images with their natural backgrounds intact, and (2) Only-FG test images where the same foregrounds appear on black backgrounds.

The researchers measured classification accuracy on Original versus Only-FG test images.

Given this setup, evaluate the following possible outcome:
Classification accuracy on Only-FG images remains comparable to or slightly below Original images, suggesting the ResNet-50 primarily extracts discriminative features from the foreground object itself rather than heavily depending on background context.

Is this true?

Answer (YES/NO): NO